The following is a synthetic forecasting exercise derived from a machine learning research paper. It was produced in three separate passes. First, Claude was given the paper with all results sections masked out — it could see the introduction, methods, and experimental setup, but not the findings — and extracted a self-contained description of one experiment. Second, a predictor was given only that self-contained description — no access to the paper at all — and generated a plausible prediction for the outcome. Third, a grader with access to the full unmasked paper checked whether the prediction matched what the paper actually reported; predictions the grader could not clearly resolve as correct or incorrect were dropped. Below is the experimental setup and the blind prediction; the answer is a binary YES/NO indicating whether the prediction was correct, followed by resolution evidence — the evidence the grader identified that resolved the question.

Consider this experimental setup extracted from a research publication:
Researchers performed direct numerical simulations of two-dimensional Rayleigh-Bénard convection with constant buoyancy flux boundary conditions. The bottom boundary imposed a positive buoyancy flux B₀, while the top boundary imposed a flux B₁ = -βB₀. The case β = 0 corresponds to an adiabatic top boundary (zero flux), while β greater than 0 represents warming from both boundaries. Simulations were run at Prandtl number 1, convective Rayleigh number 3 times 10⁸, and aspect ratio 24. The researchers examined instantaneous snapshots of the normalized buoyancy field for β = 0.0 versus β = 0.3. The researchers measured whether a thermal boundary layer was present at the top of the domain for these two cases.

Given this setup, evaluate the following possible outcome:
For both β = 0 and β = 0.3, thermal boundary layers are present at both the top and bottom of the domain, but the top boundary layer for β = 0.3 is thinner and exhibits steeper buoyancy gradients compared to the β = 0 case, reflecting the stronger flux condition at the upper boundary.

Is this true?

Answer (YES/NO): NO